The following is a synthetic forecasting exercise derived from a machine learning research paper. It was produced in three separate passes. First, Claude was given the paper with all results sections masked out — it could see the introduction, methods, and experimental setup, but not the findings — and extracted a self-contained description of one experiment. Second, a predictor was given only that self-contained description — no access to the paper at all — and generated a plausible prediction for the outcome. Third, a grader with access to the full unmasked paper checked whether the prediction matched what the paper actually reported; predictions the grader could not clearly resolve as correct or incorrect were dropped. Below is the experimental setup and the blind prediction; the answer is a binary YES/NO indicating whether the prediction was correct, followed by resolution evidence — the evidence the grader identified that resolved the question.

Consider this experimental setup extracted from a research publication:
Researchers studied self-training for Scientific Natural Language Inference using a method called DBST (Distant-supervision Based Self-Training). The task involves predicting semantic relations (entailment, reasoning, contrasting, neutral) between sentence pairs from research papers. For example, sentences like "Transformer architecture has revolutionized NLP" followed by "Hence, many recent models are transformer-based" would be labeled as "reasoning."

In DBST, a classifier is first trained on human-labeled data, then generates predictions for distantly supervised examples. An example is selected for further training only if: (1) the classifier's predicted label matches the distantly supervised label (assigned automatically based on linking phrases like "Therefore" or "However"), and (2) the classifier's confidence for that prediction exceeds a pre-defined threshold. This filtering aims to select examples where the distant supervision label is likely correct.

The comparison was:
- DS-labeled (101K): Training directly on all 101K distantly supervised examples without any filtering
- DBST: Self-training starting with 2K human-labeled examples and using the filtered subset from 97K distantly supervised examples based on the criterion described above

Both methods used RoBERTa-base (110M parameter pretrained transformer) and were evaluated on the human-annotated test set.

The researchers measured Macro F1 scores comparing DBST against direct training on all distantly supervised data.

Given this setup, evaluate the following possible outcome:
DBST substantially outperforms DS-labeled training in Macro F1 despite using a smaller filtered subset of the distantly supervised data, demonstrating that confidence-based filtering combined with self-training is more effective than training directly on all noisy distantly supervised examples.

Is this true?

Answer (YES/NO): NO